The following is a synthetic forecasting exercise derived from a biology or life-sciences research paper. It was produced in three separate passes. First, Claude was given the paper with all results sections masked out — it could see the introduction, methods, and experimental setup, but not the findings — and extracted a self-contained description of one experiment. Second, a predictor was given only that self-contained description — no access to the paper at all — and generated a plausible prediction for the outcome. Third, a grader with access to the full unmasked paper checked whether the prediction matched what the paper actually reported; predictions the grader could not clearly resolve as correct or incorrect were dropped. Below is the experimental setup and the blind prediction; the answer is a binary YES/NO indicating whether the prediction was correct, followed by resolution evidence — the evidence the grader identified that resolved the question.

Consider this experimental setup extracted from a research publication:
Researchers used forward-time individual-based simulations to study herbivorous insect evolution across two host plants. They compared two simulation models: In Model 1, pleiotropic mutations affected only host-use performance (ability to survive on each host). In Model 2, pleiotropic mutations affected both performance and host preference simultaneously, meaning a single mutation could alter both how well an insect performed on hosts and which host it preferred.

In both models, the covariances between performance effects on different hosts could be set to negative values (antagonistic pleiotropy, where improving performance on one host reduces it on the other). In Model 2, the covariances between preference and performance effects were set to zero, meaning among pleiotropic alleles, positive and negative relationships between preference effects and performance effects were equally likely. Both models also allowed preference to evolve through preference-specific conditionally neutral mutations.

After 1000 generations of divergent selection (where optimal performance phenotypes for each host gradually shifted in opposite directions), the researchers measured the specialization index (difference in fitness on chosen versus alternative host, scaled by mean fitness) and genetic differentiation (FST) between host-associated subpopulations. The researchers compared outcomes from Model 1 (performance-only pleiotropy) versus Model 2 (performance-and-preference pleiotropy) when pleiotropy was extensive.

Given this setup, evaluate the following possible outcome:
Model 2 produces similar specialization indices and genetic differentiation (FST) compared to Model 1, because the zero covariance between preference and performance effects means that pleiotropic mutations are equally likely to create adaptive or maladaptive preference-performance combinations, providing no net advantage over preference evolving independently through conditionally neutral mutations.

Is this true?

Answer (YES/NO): NO